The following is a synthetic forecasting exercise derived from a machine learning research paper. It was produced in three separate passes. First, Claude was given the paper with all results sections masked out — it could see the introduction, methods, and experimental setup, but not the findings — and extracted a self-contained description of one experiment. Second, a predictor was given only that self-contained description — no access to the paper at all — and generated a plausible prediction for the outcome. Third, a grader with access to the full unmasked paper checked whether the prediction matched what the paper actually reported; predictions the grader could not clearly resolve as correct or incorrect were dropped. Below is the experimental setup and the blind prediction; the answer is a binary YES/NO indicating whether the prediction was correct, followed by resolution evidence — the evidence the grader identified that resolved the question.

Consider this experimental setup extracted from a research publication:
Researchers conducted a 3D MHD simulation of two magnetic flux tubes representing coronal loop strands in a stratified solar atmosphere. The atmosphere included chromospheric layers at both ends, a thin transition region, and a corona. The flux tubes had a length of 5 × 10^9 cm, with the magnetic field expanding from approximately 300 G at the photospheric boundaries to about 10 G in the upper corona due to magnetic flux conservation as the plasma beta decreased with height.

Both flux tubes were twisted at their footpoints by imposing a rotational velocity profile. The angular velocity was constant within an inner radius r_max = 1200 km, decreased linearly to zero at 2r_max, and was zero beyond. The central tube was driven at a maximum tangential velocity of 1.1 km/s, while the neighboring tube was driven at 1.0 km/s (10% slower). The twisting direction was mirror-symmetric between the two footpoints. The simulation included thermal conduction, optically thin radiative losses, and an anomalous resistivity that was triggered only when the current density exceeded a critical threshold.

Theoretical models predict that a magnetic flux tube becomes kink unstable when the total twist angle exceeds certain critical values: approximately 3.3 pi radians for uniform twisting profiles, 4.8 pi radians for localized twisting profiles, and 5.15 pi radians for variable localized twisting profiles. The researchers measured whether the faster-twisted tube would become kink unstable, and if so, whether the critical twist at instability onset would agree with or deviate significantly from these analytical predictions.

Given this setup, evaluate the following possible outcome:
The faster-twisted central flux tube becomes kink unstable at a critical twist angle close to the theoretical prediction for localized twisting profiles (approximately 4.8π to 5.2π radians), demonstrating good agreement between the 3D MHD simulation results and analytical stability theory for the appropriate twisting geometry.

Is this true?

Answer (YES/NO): NO